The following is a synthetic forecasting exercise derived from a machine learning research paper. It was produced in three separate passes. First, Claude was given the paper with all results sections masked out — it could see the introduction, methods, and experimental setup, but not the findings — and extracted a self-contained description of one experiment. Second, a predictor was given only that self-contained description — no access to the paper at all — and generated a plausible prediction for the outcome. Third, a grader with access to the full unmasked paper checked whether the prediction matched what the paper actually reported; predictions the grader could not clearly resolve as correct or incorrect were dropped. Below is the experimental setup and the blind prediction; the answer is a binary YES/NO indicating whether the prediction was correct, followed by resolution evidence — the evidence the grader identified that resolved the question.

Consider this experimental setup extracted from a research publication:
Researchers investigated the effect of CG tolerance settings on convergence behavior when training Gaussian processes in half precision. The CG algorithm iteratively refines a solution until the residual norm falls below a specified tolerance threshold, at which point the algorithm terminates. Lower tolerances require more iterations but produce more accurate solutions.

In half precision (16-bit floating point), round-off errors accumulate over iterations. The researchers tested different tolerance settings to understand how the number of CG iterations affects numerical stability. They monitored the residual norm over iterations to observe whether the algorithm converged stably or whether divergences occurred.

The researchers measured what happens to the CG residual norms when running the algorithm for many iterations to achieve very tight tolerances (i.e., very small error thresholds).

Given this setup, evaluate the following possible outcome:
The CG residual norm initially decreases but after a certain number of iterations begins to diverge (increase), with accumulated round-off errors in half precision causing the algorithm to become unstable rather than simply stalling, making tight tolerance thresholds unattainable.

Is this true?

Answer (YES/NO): YES